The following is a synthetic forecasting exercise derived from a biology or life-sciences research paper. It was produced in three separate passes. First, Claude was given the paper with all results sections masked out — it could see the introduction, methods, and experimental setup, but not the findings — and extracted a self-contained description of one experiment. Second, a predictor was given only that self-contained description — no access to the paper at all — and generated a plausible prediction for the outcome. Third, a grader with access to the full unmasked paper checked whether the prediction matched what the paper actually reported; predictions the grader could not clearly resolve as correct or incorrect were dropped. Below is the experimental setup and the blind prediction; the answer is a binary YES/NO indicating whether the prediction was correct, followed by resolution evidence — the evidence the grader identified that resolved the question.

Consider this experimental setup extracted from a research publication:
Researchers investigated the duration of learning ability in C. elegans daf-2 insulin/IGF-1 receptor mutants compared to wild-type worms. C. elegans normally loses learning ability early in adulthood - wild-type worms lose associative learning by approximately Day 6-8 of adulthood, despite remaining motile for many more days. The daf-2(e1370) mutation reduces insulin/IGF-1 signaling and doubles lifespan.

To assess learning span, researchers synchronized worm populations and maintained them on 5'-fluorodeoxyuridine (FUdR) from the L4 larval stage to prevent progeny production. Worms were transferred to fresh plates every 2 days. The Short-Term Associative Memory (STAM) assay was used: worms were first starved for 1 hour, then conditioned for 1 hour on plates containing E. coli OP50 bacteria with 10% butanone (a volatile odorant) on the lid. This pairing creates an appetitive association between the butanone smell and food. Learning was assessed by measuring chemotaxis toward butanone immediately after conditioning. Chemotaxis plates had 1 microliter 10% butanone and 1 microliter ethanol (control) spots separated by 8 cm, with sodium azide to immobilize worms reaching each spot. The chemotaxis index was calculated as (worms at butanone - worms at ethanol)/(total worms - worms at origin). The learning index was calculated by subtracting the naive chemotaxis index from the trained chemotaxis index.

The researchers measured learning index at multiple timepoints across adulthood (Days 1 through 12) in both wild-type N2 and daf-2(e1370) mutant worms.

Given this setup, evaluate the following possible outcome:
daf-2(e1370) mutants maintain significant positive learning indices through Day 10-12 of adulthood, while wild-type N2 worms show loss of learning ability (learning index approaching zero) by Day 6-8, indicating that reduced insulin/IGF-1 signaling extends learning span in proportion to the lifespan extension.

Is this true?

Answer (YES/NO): YES